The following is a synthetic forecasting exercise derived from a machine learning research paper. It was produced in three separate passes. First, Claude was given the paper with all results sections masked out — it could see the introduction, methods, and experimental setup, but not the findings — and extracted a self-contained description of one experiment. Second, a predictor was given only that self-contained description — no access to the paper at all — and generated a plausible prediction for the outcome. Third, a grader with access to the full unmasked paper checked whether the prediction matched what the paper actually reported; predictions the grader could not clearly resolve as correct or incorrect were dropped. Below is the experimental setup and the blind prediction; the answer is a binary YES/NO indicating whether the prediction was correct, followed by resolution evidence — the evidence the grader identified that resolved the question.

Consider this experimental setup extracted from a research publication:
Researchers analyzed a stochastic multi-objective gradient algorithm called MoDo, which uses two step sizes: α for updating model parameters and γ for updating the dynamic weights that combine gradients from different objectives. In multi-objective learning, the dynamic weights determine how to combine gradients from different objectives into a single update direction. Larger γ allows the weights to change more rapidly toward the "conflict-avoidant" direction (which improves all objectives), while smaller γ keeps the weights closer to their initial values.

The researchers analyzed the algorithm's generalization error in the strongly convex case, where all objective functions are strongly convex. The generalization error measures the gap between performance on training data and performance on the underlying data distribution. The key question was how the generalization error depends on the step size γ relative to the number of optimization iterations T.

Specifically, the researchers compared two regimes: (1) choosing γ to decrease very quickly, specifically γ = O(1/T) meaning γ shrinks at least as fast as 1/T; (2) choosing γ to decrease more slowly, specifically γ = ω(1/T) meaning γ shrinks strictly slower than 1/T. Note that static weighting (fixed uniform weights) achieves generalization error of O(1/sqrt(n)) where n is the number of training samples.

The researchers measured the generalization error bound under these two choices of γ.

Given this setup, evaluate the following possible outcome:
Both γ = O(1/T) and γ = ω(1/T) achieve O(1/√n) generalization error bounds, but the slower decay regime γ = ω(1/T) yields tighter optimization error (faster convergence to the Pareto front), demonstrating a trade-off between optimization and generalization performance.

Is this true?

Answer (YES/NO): NO